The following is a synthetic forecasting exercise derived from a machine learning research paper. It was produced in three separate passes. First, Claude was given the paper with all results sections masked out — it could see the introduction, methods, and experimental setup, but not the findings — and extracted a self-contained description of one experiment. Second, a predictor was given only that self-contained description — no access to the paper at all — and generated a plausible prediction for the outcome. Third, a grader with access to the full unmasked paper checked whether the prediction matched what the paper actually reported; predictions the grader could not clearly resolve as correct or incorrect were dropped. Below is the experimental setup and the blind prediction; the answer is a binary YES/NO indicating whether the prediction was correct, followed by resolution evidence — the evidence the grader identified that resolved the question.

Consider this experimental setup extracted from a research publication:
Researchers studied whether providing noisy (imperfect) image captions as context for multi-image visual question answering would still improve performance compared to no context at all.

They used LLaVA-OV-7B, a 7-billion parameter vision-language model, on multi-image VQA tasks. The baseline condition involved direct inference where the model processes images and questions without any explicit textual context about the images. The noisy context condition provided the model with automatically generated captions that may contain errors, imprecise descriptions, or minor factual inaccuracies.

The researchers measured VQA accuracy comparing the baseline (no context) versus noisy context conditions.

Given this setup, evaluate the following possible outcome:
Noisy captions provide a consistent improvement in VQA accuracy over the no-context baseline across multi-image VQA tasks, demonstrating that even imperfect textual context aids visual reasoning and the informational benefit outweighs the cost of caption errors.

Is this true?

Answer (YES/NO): YES